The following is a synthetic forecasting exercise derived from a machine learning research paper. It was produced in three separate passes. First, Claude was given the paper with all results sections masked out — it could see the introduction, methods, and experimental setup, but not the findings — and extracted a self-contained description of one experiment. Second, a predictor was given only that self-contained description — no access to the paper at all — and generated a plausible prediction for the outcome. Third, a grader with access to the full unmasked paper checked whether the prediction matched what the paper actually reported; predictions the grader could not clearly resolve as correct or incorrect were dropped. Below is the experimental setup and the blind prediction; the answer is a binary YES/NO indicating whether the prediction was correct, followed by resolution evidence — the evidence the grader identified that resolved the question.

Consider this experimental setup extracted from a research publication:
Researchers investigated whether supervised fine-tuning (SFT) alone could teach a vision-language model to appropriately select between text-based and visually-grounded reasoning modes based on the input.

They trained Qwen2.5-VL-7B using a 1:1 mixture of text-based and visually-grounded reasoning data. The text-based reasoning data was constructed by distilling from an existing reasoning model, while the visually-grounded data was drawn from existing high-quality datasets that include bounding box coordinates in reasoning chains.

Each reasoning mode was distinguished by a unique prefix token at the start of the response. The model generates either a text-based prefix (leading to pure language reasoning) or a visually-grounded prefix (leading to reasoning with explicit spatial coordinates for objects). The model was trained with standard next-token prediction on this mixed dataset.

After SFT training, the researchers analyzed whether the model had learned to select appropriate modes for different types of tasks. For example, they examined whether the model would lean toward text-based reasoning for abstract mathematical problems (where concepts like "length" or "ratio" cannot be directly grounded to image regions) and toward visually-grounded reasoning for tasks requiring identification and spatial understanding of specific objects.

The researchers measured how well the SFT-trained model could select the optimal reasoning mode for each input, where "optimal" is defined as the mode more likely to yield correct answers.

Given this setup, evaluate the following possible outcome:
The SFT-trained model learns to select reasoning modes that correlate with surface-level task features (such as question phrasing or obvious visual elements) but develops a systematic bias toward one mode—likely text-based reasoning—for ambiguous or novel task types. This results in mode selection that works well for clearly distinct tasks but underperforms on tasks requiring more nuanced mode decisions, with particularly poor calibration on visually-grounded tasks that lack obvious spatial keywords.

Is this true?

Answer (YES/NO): NO